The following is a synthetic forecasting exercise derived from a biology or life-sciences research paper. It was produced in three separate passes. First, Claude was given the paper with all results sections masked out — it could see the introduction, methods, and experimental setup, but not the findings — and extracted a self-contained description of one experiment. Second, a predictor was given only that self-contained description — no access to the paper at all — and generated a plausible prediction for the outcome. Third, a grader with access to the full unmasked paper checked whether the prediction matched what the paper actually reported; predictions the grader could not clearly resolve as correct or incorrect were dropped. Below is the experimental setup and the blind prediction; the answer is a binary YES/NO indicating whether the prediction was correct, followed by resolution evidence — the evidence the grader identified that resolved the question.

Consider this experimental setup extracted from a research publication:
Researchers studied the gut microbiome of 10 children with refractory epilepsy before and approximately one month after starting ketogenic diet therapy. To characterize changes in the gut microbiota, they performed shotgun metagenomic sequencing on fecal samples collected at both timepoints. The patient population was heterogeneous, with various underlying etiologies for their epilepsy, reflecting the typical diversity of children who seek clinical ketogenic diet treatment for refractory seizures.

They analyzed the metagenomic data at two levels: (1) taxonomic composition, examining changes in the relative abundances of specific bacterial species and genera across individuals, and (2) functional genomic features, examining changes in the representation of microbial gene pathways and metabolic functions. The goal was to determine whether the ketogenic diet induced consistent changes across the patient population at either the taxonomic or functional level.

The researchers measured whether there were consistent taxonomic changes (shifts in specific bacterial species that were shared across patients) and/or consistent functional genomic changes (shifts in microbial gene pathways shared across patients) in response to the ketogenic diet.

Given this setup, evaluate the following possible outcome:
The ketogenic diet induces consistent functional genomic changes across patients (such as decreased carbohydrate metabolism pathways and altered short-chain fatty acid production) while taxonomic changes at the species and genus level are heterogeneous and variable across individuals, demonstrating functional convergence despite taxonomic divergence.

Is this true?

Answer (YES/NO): NO